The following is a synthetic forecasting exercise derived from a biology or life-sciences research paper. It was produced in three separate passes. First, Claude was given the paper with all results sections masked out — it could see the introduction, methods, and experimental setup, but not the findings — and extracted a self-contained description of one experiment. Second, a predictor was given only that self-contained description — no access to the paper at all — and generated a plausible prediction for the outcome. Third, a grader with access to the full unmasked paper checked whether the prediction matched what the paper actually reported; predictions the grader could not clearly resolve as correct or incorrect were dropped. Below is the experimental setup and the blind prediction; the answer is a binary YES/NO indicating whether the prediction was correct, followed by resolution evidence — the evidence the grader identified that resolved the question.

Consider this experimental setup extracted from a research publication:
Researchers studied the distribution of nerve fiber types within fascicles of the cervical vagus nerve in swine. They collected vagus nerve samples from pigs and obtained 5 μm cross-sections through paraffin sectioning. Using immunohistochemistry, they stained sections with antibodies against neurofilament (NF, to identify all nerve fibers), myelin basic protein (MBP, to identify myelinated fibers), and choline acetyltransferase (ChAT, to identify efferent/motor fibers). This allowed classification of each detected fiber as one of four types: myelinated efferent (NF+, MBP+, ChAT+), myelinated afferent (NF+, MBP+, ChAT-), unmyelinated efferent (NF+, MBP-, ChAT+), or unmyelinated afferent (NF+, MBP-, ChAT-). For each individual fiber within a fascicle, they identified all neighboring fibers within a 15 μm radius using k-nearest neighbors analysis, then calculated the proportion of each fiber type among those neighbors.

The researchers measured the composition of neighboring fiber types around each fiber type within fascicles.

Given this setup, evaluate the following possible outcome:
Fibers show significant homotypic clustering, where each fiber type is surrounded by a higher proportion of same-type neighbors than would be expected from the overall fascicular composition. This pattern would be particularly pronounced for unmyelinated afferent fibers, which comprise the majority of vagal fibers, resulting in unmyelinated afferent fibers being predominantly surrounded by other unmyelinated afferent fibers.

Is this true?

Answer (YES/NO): YES